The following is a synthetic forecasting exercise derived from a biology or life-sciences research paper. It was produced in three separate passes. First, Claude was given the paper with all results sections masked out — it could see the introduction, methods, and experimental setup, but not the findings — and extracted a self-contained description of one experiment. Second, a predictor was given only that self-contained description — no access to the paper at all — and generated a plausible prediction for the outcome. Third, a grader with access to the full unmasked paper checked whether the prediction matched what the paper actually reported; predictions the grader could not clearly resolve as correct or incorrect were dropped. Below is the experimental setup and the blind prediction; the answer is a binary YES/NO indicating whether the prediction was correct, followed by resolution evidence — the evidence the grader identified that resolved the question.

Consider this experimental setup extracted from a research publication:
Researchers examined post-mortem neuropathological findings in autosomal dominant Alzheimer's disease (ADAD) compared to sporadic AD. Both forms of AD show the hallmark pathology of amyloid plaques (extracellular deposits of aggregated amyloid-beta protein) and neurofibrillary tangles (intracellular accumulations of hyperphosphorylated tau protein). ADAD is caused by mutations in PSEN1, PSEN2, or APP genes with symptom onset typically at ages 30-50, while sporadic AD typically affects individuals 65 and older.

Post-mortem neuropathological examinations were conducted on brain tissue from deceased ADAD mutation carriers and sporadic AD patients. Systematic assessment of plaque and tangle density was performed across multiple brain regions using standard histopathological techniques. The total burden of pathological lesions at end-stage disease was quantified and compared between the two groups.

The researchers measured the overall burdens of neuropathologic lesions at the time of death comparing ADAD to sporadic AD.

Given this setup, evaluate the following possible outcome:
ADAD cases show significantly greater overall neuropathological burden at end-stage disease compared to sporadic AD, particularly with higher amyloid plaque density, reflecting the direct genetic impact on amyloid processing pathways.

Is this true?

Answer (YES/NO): YES